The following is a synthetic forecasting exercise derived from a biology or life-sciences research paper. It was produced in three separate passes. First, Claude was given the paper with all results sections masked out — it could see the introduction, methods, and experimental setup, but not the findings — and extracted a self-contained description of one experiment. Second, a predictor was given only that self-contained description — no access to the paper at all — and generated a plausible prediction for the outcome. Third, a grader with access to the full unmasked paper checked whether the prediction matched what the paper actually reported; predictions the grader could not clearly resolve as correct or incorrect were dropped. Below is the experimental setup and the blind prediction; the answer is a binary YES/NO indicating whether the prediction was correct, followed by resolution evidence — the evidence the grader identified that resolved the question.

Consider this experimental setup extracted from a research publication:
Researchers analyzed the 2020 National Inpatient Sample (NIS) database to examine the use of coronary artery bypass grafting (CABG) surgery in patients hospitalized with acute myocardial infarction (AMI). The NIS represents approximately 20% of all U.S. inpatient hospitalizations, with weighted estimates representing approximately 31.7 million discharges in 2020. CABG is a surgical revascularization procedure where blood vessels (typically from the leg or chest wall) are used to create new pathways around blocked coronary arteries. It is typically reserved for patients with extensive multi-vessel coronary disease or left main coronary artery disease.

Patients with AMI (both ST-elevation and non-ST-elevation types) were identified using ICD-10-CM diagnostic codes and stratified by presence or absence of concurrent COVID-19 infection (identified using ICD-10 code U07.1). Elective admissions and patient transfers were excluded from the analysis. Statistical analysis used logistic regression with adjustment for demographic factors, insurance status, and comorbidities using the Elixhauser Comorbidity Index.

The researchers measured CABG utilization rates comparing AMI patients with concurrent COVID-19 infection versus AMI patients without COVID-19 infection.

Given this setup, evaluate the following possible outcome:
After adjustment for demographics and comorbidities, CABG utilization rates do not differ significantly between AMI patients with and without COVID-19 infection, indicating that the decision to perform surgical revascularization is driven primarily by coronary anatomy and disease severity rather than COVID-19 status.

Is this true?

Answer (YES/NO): NO